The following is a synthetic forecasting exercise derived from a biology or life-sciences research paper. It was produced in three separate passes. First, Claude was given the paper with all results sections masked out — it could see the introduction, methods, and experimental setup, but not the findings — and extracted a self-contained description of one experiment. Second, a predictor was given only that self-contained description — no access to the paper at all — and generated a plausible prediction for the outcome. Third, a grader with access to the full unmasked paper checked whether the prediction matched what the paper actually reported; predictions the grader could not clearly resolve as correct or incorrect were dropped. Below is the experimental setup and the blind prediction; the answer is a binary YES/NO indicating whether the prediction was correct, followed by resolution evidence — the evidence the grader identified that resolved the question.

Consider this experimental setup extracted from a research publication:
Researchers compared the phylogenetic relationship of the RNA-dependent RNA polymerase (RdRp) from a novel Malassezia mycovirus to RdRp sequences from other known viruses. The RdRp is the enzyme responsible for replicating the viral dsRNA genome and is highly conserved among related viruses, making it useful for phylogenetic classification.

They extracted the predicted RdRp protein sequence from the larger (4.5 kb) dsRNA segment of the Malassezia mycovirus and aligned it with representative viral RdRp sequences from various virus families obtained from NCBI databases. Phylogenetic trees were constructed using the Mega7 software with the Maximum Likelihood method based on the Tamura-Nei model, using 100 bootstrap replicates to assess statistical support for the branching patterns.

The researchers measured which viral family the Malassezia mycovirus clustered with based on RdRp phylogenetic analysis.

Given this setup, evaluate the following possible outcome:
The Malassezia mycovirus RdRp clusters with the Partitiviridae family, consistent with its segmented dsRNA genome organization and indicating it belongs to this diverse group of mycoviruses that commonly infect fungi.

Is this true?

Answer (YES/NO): NO